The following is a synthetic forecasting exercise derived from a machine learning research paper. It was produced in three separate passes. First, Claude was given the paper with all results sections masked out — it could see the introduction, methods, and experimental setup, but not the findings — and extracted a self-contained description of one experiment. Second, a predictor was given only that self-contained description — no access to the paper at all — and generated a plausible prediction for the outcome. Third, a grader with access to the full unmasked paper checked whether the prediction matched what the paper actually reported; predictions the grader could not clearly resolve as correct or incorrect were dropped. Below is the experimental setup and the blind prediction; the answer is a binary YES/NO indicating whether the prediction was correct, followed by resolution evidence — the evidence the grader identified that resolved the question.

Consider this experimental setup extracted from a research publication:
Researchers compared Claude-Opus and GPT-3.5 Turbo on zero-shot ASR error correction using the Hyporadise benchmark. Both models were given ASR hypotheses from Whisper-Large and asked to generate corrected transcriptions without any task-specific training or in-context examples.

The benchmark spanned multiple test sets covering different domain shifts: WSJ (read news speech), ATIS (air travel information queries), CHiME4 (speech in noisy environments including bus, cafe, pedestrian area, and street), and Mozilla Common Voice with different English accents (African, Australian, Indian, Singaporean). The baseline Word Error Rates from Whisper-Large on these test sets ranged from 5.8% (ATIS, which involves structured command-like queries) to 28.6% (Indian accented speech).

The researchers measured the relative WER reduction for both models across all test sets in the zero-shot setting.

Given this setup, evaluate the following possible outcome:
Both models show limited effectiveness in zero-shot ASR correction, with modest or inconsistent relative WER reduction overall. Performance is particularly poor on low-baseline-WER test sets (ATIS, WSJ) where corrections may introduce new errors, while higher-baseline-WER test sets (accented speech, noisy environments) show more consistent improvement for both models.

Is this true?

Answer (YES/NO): NO